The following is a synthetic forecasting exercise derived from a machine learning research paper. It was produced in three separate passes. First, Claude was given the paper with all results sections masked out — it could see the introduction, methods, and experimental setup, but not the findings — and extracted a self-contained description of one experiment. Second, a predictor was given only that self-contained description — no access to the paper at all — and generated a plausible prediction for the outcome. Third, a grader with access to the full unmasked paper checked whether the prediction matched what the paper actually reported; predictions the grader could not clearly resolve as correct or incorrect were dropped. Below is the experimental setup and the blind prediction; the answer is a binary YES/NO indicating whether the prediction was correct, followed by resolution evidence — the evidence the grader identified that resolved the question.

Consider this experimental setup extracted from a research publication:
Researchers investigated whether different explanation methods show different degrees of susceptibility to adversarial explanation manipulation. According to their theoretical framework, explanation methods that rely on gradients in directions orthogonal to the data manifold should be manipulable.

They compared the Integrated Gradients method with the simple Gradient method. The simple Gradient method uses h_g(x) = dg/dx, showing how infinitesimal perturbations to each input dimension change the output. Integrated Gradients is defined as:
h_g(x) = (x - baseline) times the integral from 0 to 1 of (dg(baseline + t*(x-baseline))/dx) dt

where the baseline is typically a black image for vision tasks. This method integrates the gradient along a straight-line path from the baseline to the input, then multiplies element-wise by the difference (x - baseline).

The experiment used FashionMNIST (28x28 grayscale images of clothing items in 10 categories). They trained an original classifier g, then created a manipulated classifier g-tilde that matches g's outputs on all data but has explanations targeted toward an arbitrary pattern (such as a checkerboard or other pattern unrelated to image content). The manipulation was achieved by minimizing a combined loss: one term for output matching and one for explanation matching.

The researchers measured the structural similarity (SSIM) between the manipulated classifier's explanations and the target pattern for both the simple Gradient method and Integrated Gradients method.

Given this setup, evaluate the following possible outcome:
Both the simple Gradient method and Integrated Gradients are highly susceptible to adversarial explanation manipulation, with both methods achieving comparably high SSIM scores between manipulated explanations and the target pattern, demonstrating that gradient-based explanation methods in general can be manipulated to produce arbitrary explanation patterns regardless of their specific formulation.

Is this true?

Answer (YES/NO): YES